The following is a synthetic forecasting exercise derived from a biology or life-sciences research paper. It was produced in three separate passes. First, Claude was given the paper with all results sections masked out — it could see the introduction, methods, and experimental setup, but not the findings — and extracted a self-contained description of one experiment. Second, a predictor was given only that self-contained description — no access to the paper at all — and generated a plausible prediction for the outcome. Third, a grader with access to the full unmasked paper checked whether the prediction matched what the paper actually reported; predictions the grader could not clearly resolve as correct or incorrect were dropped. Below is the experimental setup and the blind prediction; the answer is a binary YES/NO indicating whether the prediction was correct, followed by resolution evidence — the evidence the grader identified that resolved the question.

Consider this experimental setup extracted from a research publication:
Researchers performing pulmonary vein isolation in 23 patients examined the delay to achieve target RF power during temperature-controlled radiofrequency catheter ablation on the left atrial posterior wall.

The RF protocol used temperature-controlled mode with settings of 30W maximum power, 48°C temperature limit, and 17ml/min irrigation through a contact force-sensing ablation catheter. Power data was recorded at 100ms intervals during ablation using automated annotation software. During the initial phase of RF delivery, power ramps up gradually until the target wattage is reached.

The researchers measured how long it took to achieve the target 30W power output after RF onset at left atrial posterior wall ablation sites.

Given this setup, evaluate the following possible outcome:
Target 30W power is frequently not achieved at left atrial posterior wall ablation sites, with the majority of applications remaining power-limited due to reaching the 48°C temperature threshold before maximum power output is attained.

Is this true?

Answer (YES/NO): NO